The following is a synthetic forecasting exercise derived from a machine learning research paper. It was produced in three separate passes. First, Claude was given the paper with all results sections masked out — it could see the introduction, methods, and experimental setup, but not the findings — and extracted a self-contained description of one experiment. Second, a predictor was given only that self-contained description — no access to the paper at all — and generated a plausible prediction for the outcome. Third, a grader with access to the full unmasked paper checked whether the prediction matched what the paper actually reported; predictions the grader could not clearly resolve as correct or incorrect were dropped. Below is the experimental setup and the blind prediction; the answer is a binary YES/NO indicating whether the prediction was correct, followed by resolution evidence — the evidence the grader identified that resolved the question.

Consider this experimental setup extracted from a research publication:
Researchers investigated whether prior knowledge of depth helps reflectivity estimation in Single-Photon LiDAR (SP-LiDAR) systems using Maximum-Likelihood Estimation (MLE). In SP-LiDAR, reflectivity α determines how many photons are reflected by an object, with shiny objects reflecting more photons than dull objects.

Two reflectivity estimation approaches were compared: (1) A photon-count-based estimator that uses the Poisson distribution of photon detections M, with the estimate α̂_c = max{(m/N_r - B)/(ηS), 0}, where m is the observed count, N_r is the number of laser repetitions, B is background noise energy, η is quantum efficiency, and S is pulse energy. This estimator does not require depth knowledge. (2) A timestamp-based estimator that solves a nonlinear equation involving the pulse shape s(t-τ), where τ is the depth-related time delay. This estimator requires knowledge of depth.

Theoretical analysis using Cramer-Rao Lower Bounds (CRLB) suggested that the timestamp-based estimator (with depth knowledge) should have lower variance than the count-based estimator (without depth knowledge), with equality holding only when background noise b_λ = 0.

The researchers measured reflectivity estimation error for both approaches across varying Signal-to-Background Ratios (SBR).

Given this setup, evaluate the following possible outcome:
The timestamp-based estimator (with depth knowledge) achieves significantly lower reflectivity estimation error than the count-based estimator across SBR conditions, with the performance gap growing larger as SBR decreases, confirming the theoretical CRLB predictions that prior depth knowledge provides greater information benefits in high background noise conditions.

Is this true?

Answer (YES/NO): YES